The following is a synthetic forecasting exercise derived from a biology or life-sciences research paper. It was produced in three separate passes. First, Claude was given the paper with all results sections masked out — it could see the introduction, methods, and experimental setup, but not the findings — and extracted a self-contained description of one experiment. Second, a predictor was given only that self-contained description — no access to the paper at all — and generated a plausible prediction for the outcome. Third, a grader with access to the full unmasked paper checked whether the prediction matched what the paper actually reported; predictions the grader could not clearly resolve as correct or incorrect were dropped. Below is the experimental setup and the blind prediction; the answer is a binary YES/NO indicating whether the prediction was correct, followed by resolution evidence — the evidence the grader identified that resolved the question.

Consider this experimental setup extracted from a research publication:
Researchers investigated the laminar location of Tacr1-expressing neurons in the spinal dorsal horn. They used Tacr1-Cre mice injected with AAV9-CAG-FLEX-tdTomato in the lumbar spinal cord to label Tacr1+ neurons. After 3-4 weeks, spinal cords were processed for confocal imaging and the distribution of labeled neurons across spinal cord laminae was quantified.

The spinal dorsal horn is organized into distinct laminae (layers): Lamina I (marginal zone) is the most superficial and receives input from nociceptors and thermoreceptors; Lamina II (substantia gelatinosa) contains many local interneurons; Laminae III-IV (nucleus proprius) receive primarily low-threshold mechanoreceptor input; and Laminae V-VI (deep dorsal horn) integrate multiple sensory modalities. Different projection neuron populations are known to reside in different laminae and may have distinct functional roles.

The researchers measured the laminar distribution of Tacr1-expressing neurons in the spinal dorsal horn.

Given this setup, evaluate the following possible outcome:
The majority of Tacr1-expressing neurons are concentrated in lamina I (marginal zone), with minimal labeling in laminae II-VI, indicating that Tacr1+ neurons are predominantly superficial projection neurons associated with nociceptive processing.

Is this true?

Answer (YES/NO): NO